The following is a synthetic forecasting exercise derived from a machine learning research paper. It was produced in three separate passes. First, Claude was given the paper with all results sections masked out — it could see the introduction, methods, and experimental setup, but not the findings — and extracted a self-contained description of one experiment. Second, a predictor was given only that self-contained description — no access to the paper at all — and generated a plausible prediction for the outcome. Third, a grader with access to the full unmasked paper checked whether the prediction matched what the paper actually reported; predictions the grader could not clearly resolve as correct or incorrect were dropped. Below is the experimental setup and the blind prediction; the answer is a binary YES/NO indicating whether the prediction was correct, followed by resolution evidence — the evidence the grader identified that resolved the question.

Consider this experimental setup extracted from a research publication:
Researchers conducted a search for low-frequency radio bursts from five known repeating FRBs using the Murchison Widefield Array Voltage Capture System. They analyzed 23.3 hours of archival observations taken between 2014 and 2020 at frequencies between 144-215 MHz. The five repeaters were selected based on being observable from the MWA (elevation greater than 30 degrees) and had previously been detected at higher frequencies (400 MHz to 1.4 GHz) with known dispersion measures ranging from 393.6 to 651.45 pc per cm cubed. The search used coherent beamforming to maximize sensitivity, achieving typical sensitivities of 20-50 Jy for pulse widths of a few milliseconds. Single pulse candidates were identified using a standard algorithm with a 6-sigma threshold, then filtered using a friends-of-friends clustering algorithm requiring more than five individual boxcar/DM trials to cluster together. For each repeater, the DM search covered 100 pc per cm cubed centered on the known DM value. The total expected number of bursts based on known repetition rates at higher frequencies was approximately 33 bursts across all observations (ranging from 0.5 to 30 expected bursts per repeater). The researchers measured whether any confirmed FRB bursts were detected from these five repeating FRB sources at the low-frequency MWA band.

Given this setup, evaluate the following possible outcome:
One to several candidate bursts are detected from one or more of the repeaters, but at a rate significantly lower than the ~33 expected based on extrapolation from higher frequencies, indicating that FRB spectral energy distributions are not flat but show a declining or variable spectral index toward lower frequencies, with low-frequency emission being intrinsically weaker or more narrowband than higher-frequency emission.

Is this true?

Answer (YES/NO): NO